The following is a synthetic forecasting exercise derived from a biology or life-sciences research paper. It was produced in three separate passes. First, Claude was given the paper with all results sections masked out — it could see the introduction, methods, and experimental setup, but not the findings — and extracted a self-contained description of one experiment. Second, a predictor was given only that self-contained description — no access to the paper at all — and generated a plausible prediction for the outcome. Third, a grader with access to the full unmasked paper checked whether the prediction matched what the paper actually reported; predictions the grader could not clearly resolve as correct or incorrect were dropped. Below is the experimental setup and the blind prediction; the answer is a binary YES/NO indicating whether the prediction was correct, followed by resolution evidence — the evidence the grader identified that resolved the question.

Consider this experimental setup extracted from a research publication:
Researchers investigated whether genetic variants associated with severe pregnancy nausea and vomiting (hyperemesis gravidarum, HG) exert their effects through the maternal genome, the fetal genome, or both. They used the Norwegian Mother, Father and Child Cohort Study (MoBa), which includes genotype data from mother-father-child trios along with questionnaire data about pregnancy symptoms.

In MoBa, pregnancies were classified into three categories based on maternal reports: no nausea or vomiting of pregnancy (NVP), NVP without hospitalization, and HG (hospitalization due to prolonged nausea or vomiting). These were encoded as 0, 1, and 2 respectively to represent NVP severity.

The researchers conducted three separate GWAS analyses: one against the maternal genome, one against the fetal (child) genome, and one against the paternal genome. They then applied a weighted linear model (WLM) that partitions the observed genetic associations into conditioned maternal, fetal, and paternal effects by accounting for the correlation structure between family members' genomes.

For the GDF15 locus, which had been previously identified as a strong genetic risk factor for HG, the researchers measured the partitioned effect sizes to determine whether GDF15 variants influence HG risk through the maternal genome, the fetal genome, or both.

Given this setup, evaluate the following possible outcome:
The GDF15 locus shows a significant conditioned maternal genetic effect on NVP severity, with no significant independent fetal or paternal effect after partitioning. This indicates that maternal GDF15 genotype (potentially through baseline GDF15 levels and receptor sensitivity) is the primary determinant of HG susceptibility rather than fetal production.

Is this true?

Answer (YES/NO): NO